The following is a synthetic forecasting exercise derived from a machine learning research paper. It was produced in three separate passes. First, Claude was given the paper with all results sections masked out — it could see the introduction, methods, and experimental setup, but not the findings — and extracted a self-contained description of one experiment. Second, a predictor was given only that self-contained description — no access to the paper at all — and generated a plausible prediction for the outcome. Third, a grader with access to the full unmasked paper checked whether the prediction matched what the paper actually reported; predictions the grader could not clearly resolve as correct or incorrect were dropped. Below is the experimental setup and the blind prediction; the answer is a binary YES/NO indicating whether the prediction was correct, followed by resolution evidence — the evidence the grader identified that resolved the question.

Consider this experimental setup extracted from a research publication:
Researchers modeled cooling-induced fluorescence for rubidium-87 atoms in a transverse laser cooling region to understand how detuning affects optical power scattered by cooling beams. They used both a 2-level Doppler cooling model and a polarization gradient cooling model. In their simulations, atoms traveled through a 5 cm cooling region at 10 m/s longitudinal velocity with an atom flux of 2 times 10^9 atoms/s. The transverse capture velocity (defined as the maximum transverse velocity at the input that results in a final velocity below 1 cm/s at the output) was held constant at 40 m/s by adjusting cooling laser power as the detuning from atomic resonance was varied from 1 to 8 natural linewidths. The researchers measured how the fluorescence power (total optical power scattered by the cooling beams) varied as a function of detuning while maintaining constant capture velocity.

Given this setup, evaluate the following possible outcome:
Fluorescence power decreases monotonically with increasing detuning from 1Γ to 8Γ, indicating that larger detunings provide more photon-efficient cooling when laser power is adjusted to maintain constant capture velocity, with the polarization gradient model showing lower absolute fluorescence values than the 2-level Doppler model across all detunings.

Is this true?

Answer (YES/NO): NO